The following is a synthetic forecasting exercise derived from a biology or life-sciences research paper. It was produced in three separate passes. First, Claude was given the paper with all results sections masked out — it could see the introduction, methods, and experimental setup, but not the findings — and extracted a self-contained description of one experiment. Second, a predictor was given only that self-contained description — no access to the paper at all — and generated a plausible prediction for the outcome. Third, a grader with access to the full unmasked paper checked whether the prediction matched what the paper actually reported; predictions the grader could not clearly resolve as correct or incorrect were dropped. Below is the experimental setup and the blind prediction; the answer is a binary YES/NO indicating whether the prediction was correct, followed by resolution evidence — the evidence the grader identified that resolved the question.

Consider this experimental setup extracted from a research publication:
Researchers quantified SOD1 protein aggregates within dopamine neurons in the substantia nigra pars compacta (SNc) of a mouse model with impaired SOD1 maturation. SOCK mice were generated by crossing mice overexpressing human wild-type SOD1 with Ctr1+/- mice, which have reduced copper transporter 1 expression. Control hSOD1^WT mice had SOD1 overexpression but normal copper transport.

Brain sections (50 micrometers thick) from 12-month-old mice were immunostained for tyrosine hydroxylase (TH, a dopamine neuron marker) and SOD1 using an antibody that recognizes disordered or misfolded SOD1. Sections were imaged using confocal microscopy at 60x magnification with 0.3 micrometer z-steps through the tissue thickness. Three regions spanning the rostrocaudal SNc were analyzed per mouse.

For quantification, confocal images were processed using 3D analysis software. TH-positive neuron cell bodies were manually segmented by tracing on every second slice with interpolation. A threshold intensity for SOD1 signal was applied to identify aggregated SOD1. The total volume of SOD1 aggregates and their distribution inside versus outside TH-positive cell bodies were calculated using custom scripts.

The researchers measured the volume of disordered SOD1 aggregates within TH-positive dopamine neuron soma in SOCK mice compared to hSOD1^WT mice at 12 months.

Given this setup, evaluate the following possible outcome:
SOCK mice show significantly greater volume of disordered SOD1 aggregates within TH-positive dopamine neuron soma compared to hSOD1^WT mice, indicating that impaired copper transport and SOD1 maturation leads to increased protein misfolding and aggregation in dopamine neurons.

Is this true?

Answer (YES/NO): NO